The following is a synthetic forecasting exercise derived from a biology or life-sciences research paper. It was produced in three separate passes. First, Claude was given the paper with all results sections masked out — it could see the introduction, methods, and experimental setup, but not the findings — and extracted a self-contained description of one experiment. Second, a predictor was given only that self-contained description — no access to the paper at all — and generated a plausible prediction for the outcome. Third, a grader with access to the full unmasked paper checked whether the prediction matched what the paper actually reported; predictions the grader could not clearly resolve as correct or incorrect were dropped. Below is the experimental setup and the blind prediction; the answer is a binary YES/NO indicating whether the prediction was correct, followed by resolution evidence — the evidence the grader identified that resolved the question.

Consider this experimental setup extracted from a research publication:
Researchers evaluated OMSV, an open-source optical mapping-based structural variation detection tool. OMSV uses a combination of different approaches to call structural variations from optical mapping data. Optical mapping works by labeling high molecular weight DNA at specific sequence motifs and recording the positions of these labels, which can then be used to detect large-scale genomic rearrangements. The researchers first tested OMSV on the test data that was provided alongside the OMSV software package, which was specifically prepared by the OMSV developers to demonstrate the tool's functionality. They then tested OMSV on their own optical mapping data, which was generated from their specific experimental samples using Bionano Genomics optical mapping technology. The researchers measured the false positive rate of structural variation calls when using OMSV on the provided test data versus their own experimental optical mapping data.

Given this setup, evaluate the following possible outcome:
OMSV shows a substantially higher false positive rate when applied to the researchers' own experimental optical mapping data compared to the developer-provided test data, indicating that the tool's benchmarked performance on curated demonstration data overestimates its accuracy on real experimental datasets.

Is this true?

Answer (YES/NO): YES